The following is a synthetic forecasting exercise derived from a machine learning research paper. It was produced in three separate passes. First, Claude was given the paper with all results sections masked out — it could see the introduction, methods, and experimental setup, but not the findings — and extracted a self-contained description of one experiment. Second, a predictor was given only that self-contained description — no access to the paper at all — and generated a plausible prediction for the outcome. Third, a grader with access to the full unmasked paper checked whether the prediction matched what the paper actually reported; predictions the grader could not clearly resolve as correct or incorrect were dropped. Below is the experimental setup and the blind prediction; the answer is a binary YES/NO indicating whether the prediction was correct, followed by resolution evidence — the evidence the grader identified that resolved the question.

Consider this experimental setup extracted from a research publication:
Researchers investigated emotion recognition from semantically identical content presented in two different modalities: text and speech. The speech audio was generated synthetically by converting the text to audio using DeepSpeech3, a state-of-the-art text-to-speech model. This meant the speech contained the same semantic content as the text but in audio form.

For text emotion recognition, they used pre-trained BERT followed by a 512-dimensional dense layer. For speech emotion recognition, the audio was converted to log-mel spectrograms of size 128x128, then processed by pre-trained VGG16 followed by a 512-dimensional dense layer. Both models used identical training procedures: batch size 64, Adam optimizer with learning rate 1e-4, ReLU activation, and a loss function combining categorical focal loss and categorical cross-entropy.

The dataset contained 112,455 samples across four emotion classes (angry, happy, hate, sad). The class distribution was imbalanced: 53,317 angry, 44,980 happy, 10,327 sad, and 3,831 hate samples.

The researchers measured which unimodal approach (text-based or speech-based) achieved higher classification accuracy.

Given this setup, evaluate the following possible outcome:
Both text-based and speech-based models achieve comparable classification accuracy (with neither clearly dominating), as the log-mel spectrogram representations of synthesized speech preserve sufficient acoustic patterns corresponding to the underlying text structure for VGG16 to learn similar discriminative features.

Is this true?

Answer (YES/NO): NO